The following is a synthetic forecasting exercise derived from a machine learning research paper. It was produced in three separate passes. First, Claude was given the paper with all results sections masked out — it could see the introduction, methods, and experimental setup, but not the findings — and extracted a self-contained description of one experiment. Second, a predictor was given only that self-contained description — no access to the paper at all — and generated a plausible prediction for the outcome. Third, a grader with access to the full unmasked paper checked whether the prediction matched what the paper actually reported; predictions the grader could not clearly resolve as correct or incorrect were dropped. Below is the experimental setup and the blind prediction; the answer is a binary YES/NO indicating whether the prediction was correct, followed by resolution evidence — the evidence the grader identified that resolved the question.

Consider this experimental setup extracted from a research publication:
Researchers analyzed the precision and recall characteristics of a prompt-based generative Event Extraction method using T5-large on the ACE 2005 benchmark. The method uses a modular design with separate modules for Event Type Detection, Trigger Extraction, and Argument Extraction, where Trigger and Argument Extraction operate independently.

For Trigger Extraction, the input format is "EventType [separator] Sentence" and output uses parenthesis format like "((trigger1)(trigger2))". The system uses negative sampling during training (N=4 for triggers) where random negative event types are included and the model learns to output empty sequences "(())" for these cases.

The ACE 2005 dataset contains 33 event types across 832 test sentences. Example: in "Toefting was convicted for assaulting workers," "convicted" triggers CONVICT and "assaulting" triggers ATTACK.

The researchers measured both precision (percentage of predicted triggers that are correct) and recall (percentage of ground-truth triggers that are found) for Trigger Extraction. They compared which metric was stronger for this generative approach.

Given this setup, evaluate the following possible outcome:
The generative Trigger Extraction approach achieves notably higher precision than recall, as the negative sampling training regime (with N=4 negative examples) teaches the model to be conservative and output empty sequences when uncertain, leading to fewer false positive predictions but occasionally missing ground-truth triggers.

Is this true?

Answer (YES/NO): NO